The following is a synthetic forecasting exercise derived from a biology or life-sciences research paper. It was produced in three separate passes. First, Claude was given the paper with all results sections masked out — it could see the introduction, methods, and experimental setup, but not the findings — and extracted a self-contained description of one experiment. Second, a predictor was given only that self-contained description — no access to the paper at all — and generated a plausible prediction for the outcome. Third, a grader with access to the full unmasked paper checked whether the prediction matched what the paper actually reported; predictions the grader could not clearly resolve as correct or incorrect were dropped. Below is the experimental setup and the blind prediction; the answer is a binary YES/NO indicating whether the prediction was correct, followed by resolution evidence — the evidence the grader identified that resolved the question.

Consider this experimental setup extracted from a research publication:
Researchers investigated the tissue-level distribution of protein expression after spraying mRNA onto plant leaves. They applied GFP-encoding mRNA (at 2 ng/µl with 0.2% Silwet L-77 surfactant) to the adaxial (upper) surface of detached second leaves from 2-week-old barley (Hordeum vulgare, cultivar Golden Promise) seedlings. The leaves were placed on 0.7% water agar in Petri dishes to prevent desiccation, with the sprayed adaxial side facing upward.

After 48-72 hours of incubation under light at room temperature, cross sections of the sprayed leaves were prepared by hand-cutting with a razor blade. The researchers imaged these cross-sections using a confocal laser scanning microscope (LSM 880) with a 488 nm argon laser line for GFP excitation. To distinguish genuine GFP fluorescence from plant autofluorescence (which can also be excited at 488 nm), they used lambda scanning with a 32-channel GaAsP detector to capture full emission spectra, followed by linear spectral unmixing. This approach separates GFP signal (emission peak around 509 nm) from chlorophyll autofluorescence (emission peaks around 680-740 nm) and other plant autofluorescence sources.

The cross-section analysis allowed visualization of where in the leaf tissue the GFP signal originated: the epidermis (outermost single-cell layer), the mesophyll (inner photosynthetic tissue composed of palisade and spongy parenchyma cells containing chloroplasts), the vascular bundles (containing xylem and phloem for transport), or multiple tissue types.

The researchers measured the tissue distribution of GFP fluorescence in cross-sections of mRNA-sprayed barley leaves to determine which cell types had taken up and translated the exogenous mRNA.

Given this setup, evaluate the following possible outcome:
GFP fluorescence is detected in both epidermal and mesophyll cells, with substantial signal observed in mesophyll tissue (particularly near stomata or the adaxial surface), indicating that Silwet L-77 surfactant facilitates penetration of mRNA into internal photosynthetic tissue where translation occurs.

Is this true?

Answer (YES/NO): NO